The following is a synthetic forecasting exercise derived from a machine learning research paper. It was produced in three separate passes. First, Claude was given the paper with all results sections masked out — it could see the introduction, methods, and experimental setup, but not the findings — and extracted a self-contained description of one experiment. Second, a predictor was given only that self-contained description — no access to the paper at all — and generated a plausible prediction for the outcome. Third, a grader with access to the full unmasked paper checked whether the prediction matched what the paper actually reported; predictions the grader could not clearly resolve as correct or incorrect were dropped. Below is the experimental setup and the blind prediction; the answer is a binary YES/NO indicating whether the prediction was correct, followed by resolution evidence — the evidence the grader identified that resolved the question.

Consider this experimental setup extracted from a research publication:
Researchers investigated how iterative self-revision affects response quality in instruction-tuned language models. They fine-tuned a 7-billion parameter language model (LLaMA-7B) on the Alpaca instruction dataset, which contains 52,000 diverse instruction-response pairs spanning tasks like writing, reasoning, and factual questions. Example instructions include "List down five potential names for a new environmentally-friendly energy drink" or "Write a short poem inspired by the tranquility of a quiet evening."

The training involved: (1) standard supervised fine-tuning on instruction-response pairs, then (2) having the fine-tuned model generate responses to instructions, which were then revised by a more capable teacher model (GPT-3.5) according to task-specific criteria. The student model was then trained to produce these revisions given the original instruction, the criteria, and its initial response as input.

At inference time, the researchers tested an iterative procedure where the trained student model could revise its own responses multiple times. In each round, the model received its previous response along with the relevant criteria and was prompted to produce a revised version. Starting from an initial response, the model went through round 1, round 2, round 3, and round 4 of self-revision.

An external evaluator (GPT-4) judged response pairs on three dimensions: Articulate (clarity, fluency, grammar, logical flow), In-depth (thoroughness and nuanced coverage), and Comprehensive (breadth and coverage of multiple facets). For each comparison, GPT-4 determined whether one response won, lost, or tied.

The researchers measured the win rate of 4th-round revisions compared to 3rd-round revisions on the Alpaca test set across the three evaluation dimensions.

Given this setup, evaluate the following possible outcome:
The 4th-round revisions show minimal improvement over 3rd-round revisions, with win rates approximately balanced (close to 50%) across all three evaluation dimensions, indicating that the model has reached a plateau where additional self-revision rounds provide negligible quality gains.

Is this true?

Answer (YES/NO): YES